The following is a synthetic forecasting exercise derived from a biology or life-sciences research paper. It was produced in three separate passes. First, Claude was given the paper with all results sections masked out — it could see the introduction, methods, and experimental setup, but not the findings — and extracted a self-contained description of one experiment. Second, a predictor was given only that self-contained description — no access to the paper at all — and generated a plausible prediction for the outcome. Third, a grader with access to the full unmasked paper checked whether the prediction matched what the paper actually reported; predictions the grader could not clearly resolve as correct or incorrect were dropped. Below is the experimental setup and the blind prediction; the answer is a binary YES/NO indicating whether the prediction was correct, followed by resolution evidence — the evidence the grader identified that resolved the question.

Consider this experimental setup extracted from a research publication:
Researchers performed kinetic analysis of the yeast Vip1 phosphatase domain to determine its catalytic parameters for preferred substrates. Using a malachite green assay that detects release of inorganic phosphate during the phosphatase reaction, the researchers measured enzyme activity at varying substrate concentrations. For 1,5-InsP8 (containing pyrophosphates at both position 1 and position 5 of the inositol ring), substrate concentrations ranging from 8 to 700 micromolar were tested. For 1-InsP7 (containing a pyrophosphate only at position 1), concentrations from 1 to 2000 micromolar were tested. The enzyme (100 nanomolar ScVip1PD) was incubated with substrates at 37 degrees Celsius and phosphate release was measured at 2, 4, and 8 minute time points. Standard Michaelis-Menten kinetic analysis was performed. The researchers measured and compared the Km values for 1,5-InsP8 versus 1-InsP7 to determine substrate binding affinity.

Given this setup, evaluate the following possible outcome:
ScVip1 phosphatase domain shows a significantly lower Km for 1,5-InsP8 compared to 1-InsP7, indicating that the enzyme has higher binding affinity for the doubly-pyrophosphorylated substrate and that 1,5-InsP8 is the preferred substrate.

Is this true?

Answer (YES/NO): NO